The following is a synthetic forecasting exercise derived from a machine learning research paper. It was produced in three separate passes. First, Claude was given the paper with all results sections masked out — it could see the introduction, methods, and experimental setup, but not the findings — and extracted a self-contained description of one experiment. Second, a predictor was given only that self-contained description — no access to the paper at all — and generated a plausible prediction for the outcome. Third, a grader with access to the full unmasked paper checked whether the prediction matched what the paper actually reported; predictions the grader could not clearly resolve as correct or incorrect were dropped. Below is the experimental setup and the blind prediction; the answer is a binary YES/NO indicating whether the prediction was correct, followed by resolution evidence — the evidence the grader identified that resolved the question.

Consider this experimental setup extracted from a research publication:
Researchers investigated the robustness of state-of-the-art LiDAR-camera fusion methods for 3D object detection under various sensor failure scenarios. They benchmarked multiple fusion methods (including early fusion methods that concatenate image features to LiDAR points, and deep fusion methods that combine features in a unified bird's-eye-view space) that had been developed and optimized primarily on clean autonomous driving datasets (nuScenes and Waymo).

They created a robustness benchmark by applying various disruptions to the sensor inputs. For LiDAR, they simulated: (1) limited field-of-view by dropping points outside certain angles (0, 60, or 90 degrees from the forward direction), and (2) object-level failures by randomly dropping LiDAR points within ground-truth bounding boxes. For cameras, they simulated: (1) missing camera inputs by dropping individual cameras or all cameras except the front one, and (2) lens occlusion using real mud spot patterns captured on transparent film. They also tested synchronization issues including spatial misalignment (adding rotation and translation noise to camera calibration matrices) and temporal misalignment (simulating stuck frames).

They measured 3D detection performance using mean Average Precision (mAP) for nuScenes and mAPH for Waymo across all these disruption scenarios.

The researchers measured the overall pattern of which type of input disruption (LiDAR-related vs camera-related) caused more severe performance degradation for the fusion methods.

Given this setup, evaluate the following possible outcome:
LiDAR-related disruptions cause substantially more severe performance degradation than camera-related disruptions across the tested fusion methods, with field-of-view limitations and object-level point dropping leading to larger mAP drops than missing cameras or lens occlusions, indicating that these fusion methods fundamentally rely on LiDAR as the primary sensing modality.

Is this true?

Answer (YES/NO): YES